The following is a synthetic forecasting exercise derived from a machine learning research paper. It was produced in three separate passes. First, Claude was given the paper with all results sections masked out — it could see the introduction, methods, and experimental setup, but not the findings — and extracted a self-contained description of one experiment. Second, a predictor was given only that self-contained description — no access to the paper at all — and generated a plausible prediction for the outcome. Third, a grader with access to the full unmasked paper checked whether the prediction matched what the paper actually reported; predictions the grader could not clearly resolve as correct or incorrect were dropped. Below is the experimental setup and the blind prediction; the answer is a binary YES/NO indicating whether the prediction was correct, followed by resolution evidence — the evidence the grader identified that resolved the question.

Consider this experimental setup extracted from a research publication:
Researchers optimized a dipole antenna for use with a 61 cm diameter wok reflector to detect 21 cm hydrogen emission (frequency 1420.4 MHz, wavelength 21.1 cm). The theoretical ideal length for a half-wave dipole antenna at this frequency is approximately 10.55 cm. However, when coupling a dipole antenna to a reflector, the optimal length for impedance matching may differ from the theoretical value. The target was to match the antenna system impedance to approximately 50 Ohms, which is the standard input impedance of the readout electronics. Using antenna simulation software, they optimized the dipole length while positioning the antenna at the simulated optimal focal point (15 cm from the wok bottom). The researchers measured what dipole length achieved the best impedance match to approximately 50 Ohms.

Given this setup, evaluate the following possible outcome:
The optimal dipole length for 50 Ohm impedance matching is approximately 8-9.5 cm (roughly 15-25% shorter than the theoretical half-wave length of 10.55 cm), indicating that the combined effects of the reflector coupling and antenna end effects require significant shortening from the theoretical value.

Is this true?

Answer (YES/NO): NO